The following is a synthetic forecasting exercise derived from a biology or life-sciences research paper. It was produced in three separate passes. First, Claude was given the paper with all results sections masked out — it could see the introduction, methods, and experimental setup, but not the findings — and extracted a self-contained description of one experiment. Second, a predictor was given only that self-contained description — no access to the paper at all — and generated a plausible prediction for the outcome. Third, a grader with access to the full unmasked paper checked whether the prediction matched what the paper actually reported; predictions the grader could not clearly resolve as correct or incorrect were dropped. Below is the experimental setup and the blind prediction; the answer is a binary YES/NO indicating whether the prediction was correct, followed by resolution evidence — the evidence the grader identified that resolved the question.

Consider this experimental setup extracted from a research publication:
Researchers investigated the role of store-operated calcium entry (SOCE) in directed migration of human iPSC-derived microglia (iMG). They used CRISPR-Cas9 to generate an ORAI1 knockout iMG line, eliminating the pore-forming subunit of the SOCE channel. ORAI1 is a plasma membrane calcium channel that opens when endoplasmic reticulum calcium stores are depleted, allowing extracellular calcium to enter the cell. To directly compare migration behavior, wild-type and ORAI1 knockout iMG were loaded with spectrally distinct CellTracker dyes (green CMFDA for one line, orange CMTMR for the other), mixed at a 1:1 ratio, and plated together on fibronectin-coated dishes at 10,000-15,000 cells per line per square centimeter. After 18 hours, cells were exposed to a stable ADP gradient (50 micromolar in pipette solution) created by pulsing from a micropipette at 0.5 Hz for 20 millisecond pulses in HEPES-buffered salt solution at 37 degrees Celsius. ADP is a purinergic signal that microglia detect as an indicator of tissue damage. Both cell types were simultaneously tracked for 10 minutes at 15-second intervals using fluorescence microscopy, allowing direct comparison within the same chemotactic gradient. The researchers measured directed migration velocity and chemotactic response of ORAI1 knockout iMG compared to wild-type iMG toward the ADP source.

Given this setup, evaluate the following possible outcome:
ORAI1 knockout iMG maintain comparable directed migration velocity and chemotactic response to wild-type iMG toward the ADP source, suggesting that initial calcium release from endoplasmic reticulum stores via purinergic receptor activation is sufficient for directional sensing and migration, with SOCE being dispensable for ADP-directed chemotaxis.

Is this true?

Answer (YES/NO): NO